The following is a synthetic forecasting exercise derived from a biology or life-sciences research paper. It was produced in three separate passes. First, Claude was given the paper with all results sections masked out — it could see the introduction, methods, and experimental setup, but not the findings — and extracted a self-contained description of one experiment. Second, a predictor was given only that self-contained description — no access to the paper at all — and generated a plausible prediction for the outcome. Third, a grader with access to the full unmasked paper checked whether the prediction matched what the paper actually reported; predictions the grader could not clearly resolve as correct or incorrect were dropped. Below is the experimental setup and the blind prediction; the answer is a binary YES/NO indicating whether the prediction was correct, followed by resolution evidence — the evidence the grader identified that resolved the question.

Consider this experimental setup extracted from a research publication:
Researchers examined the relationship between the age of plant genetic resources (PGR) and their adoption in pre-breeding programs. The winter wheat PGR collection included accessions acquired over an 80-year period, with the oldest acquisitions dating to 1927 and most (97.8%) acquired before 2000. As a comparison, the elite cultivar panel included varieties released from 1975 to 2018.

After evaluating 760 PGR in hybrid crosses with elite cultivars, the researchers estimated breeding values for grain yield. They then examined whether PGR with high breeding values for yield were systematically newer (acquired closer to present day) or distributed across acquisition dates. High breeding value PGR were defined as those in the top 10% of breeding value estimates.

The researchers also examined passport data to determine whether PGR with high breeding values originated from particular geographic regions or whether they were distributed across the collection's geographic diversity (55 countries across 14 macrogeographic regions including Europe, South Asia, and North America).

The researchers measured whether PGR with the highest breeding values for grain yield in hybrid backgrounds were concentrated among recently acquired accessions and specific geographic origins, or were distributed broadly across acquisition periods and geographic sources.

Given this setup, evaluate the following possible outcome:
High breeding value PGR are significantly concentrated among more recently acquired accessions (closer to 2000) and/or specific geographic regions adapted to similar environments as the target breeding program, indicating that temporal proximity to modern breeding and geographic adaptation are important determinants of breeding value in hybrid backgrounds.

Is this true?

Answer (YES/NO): NO